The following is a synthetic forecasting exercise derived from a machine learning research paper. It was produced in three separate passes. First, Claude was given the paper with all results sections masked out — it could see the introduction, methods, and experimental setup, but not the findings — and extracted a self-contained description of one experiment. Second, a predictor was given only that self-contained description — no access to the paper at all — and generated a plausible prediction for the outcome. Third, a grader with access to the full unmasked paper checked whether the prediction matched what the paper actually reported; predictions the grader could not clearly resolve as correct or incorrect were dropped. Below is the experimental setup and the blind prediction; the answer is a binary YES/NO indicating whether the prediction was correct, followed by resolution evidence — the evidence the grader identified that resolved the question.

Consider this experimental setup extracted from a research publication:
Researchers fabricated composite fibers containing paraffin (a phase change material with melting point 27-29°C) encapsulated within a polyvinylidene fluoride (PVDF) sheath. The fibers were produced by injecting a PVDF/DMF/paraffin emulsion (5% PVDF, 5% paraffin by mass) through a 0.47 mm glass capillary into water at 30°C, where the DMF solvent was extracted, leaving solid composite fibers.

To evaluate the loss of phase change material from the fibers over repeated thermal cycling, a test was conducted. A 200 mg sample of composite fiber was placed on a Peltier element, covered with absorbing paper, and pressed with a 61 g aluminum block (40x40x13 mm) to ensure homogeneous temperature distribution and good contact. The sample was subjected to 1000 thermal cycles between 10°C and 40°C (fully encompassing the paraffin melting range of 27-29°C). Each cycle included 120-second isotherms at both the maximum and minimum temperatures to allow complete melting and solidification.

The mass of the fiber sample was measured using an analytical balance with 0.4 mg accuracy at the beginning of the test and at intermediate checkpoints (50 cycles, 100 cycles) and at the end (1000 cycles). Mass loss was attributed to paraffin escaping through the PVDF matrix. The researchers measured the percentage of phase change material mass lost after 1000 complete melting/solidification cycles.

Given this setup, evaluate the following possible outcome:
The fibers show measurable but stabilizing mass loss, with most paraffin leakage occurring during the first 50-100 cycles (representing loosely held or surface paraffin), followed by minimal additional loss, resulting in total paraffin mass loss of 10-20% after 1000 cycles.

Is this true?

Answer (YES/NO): NO